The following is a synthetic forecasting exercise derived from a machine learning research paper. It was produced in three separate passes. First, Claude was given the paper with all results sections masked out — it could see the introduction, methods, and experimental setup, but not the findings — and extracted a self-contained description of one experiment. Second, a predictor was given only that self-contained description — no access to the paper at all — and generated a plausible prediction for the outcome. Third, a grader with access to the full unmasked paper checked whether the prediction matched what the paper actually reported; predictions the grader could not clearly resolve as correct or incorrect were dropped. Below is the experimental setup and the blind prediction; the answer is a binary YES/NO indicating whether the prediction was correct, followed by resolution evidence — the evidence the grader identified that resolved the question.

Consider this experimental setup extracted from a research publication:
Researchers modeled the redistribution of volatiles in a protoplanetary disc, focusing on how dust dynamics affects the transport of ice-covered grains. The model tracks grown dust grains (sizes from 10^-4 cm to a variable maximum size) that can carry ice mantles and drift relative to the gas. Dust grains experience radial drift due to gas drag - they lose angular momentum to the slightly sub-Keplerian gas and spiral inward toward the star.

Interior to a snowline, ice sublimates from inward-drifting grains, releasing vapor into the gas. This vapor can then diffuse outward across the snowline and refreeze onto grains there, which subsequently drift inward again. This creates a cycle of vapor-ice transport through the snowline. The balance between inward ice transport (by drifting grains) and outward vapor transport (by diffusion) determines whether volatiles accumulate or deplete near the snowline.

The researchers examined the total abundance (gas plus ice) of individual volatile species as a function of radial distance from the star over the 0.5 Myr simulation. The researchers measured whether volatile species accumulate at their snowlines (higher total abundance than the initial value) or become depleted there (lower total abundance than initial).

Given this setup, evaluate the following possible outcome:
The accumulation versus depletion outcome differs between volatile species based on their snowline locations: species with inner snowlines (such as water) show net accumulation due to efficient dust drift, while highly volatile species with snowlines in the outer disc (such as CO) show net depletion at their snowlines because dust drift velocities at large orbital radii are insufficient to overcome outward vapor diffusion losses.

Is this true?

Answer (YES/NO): NO